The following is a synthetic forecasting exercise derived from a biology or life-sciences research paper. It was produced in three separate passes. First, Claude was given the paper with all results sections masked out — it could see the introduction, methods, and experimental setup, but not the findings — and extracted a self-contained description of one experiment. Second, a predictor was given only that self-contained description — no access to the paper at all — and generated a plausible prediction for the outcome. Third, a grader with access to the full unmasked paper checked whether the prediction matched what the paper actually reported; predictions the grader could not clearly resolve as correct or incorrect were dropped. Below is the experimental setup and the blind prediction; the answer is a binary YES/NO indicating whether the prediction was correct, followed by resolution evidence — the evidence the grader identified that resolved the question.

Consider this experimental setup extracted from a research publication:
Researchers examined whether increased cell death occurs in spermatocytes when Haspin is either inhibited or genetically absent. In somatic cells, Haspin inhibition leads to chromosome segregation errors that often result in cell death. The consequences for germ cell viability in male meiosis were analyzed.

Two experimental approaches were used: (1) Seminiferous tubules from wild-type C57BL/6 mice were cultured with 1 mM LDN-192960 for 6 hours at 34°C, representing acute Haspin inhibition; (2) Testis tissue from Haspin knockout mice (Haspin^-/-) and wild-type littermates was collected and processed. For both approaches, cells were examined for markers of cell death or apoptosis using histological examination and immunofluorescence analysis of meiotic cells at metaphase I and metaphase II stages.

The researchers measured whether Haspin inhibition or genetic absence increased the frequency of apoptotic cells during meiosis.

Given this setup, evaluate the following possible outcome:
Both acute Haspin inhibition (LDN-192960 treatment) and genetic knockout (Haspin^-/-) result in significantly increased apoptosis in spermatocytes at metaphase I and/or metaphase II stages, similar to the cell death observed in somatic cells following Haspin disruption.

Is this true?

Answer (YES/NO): NO